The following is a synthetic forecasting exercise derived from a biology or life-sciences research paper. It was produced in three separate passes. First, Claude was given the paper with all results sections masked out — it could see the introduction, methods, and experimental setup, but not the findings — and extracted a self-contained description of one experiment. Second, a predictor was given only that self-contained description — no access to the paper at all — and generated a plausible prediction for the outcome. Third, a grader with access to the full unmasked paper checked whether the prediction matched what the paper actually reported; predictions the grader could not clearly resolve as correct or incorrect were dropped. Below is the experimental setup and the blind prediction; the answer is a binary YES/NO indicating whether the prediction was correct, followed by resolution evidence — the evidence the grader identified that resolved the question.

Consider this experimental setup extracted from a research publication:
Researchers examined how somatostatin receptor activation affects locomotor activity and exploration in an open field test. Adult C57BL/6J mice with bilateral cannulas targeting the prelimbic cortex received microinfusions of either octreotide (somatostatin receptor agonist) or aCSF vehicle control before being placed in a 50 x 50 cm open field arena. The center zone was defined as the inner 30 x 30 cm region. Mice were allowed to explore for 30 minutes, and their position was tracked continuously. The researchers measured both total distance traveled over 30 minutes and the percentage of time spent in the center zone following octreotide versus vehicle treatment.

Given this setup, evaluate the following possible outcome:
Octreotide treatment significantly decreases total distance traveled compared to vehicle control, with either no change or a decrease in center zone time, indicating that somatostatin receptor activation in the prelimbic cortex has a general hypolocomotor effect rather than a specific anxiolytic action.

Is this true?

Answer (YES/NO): NO